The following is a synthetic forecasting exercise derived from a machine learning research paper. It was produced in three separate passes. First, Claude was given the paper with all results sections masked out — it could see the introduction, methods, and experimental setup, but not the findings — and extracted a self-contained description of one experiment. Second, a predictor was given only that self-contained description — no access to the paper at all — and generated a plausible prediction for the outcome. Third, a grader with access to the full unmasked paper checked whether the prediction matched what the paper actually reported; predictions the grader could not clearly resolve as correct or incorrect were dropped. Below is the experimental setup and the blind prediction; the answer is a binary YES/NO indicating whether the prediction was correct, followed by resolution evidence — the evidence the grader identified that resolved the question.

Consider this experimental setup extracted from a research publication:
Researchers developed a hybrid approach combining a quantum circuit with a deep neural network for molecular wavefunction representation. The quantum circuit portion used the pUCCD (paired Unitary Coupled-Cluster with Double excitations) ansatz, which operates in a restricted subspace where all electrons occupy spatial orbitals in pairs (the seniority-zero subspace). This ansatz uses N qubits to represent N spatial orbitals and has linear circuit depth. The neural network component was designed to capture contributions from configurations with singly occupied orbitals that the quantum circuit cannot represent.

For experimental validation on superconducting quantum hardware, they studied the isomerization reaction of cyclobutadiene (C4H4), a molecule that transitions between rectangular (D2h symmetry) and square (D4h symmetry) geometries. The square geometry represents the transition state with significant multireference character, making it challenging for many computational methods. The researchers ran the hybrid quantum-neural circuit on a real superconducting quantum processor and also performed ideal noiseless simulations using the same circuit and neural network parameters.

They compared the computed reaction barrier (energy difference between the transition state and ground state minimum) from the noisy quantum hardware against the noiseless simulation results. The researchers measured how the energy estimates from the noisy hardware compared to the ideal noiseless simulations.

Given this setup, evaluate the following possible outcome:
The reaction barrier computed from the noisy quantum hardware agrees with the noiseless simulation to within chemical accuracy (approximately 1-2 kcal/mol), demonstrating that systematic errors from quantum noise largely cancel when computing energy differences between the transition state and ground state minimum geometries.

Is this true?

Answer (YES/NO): NO